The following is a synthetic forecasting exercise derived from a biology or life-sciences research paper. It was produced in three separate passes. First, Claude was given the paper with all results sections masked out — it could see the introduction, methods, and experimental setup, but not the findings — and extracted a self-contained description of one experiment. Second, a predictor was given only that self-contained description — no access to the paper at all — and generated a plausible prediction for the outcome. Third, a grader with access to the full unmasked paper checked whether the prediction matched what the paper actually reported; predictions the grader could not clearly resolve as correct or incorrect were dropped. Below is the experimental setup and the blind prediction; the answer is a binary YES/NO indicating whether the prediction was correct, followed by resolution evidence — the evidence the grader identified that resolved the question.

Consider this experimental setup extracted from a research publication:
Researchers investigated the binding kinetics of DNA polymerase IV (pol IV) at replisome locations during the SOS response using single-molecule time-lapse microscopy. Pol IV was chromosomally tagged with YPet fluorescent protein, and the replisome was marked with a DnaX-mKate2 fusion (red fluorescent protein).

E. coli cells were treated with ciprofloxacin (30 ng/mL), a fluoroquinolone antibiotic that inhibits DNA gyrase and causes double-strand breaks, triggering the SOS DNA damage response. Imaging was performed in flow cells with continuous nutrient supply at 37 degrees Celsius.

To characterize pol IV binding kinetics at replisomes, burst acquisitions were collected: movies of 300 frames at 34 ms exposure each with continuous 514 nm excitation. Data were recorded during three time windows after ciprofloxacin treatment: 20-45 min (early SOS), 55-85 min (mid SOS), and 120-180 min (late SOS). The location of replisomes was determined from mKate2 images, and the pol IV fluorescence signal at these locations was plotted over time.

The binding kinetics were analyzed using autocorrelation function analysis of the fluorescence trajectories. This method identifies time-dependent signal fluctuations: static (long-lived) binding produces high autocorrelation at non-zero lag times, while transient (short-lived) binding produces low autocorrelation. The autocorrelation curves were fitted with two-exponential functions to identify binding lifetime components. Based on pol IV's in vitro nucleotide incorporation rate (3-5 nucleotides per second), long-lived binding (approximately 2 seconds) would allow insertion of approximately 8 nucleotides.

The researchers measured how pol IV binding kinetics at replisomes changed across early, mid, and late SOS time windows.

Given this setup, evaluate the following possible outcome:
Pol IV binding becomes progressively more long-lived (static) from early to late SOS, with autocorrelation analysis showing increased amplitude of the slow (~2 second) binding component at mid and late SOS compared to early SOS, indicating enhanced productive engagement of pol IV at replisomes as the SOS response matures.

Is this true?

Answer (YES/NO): YES